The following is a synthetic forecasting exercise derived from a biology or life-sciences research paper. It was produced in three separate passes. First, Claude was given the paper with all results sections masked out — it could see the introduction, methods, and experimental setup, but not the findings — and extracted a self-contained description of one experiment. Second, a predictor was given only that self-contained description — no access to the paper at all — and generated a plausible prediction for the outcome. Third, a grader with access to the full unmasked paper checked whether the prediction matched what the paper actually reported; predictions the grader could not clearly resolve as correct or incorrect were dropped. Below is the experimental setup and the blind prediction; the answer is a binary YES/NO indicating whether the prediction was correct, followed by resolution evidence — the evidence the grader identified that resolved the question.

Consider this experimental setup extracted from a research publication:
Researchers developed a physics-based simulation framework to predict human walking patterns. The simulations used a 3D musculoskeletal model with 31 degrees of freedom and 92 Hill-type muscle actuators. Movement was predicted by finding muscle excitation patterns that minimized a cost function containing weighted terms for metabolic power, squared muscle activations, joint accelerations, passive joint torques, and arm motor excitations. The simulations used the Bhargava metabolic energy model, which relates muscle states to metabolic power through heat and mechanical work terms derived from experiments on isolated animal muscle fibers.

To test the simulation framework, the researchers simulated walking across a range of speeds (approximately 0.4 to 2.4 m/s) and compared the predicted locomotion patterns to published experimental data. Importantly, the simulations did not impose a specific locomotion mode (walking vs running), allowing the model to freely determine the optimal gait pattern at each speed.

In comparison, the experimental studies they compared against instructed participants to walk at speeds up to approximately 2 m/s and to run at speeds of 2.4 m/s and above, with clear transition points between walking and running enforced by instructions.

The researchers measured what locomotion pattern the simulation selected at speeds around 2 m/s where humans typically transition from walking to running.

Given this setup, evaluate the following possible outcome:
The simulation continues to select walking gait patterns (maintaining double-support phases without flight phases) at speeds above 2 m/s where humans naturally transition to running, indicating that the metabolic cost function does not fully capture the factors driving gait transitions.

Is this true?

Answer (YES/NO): NO